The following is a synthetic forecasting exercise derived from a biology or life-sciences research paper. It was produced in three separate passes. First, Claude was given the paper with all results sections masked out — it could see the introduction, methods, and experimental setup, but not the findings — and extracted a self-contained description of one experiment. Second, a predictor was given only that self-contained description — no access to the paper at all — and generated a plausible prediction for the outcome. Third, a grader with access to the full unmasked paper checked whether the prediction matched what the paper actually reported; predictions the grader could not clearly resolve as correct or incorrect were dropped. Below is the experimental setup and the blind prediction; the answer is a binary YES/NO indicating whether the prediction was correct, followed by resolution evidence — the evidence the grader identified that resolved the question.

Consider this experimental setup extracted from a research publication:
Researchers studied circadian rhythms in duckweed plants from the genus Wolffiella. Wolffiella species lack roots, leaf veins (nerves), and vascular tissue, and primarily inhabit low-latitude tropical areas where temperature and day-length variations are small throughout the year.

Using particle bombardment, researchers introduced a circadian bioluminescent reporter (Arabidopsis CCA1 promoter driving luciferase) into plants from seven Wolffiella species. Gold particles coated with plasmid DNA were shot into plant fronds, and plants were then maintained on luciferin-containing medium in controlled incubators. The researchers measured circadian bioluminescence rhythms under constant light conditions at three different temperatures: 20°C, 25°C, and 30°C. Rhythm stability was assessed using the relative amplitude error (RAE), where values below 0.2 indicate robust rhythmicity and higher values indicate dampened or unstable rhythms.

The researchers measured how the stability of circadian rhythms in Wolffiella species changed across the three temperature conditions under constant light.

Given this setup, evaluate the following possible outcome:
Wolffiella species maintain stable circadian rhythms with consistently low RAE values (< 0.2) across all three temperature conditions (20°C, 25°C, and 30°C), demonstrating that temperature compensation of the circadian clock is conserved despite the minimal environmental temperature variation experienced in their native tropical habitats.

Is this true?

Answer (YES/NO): NO